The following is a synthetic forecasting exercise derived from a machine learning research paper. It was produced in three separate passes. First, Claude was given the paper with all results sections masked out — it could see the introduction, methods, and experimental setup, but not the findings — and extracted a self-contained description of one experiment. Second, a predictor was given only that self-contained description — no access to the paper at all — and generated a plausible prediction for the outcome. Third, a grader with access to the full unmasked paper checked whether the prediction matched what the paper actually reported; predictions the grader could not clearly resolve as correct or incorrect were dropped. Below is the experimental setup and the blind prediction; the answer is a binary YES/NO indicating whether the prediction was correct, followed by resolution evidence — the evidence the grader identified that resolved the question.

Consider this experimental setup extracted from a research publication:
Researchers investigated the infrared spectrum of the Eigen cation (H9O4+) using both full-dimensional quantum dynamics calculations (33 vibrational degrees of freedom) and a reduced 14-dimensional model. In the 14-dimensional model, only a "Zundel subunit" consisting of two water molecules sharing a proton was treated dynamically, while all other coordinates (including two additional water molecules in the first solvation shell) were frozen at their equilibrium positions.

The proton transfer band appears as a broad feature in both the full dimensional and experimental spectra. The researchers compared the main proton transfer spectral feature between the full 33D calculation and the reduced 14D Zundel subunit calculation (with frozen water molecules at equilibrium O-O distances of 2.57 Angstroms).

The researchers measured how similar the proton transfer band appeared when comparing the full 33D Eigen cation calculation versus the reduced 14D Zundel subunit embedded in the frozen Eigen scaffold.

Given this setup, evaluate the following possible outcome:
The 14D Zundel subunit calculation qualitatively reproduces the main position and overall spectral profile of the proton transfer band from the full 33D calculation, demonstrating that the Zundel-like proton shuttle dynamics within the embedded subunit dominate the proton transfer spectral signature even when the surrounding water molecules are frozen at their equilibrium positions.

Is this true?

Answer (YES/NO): YES